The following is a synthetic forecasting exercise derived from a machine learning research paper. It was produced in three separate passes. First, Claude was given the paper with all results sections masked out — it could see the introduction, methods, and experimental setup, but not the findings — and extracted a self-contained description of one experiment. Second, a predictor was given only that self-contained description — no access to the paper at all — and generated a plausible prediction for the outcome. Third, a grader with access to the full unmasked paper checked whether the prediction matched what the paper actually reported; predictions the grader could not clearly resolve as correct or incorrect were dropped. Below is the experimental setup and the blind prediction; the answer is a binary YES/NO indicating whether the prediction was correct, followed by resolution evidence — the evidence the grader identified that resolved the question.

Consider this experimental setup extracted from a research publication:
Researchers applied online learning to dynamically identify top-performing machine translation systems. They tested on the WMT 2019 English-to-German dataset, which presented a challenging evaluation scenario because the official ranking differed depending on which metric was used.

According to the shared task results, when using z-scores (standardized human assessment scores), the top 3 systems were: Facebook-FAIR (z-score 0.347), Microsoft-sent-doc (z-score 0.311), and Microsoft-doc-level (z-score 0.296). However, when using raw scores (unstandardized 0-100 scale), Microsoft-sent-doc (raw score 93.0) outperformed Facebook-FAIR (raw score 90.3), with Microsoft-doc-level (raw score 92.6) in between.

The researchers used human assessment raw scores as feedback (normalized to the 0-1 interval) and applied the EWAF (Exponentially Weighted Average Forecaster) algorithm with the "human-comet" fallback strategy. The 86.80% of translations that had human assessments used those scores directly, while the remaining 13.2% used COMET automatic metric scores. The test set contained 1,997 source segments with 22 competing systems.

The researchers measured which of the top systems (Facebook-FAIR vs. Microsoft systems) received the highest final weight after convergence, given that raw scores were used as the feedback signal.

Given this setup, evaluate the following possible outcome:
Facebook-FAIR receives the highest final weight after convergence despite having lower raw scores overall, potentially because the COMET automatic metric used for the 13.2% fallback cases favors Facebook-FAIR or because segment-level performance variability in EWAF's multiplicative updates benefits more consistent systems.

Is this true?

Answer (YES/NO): NO